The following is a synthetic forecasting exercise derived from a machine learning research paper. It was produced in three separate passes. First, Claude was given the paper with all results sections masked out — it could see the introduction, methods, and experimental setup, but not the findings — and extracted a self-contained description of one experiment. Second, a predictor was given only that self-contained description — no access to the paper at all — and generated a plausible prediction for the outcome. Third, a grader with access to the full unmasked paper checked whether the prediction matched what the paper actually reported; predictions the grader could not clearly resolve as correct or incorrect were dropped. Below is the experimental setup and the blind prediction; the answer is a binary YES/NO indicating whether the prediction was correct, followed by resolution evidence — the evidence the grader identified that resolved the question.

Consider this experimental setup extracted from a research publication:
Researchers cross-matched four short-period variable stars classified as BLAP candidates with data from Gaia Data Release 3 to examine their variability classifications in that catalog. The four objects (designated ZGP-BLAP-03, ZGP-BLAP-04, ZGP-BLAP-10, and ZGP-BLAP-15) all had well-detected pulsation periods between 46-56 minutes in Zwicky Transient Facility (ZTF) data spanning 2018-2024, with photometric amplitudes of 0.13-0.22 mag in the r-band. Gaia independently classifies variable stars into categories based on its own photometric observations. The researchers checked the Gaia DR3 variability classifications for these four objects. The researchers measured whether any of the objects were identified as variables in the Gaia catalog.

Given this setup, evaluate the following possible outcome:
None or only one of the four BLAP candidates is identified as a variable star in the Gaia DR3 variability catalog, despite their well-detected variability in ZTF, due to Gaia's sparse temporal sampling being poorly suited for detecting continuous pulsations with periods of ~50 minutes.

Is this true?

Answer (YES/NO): YES